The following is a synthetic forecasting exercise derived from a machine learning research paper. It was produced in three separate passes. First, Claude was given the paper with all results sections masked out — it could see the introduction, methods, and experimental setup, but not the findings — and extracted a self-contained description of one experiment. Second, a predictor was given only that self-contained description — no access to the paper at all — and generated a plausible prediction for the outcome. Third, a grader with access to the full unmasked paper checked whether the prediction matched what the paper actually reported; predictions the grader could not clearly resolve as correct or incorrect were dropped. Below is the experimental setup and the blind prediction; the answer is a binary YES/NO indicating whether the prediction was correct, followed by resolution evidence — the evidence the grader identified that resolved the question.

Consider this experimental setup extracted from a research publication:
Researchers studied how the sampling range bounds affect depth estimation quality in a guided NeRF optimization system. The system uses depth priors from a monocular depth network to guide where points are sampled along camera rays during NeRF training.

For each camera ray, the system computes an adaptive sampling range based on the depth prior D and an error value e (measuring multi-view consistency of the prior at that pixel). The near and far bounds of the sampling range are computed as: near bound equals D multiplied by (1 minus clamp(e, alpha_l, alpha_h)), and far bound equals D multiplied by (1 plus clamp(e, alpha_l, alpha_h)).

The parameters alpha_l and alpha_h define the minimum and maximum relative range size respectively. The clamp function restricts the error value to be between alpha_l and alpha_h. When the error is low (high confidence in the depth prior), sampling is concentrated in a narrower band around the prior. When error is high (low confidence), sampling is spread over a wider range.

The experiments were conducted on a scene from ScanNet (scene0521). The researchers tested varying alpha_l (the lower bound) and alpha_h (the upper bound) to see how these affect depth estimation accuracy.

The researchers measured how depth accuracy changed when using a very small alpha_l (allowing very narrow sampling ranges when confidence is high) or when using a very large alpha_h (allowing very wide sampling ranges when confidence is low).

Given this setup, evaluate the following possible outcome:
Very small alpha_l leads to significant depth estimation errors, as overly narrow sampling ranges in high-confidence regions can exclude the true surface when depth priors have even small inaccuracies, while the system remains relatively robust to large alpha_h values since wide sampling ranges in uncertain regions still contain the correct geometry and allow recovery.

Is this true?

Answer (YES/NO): NO